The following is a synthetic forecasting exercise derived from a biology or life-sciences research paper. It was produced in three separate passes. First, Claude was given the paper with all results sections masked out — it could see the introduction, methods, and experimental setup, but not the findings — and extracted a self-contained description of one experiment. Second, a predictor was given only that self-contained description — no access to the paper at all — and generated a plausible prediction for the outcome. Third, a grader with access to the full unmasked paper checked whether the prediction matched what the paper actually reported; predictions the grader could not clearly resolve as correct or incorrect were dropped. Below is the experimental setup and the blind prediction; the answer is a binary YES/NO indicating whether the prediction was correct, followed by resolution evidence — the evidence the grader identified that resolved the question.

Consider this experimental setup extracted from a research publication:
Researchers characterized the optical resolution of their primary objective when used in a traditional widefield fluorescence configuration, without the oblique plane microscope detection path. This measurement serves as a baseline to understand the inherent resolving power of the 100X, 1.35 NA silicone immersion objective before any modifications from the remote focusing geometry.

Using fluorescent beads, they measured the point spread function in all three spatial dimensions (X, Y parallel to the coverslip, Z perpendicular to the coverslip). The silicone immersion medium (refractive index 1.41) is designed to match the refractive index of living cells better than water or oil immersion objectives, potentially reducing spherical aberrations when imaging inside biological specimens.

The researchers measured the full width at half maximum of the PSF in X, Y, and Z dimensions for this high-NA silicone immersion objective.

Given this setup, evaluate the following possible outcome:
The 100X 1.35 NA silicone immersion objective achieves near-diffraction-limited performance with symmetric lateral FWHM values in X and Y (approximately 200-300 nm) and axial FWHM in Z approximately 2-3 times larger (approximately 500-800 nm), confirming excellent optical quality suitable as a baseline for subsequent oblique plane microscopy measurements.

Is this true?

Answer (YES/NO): YES